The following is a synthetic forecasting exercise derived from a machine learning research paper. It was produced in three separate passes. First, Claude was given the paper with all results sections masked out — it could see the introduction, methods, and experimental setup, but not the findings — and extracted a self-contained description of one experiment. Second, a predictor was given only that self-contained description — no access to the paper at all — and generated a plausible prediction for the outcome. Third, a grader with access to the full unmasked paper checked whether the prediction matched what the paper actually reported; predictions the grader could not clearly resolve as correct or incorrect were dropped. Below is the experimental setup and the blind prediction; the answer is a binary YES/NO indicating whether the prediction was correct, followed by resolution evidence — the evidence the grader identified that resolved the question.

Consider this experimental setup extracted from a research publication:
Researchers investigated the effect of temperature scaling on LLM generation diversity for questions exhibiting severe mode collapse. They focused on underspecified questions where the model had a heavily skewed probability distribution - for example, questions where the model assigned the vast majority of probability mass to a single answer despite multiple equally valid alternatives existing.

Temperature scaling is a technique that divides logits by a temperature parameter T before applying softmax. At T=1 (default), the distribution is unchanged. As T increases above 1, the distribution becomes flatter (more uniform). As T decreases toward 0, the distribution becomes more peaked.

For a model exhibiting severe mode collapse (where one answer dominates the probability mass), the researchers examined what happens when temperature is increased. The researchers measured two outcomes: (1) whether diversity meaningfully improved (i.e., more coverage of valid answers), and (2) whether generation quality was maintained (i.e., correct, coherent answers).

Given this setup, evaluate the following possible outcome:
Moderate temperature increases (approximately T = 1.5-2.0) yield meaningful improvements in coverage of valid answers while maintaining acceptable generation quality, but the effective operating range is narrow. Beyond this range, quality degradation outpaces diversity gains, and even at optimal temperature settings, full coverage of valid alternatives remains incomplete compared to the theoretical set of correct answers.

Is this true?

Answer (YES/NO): NO